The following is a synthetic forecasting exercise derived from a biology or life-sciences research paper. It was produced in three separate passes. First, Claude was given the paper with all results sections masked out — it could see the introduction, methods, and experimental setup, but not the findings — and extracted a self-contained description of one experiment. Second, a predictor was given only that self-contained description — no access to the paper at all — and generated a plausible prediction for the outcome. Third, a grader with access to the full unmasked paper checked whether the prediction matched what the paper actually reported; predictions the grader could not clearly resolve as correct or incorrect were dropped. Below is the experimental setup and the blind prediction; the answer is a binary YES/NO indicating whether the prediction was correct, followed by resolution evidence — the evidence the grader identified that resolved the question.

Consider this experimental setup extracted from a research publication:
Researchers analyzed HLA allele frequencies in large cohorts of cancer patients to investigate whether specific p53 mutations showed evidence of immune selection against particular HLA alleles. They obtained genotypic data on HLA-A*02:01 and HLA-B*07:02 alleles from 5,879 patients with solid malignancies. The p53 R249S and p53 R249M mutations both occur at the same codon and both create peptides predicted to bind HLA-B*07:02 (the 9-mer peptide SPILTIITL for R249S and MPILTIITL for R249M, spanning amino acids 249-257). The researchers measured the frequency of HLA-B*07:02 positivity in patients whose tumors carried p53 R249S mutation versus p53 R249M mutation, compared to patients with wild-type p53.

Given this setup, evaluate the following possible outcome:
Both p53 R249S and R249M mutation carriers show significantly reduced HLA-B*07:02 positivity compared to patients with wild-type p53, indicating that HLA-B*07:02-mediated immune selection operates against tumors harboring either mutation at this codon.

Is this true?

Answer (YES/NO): NO